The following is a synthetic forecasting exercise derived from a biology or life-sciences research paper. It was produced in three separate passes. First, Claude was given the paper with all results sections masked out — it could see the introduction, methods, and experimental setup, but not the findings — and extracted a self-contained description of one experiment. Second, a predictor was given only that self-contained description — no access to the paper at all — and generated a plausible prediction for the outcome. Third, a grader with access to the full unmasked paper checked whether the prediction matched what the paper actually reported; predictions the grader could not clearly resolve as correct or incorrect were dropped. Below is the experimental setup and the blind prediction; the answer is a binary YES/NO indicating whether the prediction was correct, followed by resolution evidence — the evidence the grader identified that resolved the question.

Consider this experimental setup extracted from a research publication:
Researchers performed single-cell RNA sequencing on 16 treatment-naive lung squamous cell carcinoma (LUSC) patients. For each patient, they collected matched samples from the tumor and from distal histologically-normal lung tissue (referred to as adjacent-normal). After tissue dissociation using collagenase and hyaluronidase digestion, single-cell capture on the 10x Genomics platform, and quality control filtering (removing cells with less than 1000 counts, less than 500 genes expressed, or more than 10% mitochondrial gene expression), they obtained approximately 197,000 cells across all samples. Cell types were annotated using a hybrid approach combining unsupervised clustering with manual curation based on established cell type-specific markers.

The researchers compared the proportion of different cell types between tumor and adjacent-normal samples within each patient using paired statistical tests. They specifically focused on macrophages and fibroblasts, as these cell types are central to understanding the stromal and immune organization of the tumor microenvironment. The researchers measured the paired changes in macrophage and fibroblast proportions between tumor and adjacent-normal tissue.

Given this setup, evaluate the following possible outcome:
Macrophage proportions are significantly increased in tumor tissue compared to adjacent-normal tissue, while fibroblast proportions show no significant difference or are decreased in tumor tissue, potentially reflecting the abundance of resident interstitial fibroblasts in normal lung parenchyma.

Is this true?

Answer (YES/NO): NO